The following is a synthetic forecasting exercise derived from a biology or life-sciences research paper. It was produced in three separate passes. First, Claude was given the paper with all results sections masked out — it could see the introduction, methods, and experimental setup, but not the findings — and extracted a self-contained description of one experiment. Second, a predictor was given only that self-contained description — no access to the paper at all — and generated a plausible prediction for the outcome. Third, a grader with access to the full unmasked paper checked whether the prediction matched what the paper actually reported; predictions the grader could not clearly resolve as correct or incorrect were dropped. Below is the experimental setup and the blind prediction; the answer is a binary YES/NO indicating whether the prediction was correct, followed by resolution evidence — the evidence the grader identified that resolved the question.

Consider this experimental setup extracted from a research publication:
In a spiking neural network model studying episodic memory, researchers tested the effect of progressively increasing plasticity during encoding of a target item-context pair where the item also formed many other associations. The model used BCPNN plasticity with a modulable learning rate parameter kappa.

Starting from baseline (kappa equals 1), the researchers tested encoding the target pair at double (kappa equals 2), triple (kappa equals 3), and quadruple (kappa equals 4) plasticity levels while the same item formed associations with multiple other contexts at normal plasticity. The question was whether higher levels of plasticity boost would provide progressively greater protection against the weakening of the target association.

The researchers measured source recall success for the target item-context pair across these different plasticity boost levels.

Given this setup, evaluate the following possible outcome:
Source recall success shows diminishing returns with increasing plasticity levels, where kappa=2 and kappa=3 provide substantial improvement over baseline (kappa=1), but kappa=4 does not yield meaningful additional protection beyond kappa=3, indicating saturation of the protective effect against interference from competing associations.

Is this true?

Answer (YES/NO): NO